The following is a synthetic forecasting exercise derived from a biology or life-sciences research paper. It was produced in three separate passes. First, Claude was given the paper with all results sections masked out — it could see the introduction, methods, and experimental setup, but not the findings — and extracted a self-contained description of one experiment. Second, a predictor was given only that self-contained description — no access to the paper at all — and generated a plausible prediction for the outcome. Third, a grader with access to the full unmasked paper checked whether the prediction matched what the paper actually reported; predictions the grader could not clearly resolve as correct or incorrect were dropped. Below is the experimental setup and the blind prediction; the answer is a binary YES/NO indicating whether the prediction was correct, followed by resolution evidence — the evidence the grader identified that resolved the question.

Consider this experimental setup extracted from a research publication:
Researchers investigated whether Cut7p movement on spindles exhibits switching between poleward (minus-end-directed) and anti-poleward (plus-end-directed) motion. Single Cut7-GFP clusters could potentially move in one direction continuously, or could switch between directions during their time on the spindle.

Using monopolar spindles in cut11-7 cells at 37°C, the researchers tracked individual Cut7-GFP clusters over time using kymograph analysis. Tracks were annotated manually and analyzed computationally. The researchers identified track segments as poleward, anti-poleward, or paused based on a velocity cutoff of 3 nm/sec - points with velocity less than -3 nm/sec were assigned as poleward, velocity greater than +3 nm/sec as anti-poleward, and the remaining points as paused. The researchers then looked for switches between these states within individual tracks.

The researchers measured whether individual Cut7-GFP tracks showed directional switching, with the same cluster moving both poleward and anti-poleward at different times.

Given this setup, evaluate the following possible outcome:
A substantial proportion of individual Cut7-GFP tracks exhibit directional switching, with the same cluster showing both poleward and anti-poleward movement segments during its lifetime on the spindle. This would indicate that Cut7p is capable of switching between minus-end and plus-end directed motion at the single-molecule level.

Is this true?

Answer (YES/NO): YES